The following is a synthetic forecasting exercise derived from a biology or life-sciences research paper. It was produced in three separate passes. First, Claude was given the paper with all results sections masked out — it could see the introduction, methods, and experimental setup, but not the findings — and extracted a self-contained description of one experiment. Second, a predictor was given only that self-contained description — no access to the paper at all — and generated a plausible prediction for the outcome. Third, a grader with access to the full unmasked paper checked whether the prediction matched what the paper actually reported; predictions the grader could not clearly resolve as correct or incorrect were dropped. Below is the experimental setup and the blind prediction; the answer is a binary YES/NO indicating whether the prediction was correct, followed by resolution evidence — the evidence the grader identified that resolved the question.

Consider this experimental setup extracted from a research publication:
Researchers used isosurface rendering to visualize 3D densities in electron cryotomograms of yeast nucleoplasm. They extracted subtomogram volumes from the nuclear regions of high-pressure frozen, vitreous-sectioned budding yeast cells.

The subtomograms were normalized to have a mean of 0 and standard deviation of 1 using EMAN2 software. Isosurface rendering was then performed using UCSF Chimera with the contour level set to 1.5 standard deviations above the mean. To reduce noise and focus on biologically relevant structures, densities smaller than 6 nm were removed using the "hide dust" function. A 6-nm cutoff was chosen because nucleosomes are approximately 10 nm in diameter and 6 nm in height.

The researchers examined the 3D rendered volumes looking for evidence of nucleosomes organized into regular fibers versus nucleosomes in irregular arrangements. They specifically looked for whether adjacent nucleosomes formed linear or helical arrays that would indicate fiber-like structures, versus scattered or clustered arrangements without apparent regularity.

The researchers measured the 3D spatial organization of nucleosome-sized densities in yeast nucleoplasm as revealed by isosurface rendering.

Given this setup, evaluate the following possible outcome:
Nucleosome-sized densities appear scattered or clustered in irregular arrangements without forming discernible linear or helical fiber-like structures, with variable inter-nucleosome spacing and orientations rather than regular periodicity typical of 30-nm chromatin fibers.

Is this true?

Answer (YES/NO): YES